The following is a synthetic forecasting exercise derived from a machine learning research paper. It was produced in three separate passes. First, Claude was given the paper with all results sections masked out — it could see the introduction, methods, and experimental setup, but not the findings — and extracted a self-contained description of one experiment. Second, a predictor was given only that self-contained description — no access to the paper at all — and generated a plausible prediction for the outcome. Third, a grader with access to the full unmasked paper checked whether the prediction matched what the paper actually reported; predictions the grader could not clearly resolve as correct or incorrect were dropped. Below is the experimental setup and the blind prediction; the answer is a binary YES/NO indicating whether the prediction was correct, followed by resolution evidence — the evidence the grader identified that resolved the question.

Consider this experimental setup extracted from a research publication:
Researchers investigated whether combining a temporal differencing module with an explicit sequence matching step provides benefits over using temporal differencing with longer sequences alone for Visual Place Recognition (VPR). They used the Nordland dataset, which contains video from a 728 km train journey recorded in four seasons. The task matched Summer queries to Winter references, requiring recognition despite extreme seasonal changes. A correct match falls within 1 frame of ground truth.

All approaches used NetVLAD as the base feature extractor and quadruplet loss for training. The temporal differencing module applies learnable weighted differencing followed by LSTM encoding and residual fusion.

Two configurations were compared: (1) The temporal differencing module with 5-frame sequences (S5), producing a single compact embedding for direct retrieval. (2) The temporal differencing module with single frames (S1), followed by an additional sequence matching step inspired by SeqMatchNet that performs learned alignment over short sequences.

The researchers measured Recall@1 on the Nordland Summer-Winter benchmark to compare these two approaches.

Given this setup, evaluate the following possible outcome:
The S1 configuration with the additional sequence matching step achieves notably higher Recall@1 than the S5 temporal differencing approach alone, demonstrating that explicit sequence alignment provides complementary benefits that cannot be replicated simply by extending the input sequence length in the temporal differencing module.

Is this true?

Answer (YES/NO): NO